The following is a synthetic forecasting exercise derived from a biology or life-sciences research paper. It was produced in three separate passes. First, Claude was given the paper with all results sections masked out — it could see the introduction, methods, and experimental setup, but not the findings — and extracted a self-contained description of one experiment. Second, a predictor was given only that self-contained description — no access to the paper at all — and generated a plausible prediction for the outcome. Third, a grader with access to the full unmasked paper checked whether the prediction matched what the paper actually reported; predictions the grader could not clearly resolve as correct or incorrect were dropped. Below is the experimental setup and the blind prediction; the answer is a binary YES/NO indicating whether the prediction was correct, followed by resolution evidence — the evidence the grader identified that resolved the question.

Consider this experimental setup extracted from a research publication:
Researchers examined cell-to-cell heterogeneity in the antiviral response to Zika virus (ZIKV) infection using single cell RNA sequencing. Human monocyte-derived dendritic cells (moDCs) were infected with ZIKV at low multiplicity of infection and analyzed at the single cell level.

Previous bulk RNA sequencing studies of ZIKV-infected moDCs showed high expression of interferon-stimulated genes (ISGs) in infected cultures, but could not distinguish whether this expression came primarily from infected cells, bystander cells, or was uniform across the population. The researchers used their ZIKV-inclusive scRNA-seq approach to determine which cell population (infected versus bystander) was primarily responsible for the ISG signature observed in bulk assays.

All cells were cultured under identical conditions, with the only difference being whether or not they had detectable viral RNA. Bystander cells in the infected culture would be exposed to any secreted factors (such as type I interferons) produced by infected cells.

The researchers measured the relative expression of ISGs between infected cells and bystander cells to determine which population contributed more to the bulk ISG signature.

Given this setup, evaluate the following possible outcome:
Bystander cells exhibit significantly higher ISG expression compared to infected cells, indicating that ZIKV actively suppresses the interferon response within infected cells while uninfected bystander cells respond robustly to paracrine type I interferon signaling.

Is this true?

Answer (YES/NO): YES